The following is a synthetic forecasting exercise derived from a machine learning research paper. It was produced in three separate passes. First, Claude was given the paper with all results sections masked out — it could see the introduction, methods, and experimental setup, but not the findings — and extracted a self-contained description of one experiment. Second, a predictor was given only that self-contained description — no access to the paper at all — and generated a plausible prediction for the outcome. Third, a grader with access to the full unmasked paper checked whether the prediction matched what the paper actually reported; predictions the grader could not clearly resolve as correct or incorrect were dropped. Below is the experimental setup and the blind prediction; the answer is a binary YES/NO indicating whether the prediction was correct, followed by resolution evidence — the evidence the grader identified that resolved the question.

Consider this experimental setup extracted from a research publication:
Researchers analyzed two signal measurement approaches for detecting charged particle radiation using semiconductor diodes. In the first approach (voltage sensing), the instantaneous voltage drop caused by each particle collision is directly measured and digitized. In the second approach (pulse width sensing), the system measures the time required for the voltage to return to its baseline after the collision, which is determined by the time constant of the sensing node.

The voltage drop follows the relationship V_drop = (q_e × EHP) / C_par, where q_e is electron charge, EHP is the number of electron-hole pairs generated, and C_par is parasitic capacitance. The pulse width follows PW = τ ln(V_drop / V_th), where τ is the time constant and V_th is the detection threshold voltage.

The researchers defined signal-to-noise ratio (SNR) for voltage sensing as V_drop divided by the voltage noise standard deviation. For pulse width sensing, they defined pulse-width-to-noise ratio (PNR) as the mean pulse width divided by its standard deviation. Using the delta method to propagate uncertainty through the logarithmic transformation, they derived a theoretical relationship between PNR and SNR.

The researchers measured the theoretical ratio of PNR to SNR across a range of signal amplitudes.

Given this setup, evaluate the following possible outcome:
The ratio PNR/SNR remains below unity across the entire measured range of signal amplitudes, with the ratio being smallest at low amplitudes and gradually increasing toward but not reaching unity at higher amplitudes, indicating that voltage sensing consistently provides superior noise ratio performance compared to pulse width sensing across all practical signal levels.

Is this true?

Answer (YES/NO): NO